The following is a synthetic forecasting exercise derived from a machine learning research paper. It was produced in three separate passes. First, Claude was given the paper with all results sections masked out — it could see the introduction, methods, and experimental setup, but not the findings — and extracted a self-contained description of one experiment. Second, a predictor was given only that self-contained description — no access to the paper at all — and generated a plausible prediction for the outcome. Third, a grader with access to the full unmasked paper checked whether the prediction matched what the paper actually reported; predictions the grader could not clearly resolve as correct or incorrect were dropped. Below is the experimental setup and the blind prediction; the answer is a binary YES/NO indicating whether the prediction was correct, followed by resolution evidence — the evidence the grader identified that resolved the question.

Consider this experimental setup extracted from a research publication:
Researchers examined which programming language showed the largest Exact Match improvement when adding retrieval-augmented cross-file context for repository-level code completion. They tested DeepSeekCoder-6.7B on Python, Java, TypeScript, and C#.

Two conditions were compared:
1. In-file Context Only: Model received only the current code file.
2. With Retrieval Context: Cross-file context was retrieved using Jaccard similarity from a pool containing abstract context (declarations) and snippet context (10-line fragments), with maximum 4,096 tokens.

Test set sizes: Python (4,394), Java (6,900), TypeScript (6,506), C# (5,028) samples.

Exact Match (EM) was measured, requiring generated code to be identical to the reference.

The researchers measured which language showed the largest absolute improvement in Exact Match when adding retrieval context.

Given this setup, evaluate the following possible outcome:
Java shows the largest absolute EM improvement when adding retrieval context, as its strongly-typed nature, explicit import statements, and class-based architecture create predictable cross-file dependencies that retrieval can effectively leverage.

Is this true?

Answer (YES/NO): NO